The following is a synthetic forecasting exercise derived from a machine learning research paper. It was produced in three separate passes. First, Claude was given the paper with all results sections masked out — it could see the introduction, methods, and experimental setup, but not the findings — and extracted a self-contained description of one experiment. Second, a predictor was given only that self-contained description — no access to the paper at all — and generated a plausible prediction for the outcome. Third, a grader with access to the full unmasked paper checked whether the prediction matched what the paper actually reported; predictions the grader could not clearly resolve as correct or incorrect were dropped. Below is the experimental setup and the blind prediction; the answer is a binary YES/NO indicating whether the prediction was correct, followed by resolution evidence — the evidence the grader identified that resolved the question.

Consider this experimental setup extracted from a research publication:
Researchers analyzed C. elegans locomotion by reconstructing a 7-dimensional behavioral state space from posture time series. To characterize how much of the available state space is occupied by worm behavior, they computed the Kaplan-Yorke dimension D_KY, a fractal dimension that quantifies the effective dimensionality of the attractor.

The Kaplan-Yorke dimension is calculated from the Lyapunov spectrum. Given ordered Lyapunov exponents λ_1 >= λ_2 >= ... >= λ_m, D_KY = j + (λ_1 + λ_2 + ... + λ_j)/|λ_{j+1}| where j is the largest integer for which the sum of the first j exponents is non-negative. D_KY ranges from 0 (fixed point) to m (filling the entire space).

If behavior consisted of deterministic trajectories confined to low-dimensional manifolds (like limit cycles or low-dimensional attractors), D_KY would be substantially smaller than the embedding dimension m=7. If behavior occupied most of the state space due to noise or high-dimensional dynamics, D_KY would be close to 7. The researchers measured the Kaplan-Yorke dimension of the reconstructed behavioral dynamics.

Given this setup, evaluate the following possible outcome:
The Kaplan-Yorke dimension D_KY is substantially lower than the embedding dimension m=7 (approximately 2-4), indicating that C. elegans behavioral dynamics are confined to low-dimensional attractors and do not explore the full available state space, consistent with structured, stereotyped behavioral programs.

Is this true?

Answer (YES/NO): NO